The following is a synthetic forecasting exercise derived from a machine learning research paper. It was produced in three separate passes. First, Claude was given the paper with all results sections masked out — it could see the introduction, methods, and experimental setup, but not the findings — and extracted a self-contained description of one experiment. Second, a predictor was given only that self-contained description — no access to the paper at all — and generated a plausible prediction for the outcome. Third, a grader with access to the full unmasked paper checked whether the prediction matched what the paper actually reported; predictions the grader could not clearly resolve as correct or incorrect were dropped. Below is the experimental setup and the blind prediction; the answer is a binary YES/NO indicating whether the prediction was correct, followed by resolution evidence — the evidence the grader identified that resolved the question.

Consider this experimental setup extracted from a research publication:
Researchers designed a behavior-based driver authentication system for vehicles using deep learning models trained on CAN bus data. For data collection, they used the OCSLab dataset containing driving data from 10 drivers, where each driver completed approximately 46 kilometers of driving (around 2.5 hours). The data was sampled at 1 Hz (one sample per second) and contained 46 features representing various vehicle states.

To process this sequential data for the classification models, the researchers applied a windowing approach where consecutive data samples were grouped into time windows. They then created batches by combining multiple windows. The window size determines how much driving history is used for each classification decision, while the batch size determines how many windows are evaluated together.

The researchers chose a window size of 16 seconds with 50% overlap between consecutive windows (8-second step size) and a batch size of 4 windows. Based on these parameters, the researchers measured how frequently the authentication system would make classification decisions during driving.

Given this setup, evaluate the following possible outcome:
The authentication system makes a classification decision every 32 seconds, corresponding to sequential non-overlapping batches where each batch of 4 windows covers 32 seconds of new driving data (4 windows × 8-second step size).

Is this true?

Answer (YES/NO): NO